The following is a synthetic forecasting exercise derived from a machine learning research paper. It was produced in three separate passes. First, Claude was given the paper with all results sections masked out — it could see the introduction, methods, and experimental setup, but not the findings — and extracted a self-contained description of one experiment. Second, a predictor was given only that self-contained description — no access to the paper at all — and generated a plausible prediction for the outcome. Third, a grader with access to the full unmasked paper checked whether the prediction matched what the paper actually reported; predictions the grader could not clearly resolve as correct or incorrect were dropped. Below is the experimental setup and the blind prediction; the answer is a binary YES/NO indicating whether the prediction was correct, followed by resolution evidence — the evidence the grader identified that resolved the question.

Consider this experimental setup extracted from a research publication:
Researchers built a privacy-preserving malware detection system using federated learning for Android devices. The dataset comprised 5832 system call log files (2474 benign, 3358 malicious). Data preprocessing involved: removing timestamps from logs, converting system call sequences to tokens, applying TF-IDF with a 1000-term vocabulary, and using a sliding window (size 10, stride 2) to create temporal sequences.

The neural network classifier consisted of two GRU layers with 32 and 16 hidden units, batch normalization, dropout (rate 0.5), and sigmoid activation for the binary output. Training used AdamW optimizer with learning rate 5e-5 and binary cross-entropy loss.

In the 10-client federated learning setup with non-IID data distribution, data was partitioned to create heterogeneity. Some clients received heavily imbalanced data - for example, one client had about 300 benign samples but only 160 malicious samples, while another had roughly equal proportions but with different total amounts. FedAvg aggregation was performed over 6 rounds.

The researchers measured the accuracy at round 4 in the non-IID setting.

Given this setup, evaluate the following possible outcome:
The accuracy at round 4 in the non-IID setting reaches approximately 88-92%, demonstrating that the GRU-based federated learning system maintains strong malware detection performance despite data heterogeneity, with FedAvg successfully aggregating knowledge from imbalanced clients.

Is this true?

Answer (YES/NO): NO